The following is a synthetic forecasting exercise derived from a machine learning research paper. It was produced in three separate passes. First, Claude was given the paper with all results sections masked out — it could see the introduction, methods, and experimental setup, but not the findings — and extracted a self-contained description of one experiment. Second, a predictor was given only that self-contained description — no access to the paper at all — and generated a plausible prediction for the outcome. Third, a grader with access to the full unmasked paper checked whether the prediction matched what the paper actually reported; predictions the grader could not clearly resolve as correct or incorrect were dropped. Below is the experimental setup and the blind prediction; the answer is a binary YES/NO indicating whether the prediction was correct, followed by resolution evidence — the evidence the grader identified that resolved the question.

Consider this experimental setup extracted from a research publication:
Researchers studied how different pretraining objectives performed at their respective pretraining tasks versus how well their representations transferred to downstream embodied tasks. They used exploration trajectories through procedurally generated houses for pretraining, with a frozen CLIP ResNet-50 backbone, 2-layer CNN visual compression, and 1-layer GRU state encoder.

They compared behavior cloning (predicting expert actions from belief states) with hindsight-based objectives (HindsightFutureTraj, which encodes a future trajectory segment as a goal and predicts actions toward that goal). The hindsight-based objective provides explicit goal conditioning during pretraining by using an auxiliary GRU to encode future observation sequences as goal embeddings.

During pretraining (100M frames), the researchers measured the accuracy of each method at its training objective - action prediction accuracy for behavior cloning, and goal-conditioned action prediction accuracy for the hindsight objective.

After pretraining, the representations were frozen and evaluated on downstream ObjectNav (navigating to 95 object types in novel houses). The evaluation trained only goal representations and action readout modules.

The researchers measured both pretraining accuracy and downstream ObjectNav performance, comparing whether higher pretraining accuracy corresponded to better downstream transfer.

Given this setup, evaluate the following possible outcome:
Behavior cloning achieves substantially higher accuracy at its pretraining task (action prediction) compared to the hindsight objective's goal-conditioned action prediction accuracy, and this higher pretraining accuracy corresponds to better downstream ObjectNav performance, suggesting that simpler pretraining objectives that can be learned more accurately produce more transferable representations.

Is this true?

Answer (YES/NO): NO